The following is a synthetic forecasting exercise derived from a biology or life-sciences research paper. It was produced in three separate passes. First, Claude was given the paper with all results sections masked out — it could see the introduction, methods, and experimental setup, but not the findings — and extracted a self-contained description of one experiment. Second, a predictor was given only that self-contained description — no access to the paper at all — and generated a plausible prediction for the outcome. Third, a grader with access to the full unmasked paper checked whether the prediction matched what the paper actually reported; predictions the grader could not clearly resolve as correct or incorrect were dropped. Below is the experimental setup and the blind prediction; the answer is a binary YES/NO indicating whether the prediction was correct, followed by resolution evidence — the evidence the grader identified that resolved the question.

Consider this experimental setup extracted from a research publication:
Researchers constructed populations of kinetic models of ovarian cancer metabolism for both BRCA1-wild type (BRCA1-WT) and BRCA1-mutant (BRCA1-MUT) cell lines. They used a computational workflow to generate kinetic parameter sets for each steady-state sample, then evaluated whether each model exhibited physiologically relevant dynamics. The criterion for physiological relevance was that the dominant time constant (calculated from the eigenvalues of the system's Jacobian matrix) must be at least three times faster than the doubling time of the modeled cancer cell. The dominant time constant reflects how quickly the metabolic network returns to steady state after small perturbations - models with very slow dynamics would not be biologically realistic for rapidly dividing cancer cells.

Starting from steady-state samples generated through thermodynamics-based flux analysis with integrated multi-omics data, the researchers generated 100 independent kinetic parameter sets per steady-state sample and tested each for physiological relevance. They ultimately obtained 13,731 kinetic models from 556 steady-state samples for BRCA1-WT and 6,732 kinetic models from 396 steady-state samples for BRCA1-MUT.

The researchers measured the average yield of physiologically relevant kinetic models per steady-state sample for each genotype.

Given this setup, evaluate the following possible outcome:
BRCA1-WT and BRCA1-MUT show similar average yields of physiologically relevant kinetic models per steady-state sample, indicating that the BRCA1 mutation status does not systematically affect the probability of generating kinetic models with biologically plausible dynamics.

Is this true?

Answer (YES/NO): NO